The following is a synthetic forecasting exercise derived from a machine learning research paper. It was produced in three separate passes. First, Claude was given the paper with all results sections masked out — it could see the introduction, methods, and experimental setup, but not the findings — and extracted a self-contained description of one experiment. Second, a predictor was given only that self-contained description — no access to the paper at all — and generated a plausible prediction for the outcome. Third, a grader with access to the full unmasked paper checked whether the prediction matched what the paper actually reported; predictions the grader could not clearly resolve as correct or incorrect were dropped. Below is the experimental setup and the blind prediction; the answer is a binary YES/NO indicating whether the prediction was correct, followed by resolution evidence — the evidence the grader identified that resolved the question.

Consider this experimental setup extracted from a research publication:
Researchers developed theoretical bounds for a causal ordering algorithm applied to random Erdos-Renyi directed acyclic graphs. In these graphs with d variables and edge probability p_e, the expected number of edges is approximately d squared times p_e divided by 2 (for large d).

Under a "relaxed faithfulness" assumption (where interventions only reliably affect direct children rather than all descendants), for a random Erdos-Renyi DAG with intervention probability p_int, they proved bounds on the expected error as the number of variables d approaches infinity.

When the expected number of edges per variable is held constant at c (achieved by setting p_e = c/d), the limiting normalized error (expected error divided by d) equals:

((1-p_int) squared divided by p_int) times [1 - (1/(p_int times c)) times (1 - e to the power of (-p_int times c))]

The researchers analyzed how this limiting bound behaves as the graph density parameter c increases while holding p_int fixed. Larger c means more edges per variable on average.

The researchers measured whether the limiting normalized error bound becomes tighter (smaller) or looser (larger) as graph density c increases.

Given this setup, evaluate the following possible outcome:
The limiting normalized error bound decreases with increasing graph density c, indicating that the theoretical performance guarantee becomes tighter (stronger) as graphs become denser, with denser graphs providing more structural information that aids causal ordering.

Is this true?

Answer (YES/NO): NO